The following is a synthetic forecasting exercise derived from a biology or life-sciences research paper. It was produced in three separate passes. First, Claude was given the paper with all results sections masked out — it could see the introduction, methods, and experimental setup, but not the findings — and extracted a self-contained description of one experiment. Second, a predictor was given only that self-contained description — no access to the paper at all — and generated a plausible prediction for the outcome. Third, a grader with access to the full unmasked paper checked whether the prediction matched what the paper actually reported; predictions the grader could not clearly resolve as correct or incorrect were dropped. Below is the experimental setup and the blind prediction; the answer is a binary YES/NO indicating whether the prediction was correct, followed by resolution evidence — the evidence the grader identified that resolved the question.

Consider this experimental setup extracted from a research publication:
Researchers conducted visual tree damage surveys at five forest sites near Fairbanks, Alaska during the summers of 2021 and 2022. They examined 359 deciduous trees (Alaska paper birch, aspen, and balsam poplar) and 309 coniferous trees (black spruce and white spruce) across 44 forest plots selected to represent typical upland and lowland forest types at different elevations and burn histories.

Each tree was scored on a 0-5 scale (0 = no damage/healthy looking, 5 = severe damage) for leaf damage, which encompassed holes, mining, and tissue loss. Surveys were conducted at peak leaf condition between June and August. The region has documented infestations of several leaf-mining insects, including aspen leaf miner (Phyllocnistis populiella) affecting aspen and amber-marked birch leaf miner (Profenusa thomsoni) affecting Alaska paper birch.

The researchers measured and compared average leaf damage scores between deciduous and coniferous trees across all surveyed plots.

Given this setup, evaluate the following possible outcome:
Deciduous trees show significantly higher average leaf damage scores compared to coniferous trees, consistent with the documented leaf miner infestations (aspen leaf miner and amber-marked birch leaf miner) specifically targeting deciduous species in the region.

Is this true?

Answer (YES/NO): YES